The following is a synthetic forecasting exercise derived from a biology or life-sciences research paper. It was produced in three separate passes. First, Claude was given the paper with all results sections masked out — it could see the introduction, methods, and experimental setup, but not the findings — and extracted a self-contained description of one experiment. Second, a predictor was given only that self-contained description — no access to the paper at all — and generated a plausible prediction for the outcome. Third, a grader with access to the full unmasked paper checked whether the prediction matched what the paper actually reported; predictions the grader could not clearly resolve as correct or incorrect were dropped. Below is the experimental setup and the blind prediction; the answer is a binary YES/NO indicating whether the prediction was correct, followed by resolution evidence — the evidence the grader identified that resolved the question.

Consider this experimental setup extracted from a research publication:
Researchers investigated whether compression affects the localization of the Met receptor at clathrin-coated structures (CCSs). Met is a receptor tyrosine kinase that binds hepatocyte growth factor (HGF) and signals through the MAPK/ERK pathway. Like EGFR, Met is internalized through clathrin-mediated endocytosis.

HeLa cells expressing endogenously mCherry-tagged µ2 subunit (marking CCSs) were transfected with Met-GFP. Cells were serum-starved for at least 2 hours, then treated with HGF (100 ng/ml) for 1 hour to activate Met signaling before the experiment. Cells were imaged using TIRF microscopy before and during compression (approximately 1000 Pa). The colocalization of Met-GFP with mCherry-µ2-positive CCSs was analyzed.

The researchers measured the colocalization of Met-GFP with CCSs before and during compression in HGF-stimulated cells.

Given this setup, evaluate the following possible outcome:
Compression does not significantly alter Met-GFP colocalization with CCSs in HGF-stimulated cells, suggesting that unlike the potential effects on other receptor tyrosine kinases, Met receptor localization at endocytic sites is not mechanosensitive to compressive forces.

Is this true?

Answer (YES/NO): NO